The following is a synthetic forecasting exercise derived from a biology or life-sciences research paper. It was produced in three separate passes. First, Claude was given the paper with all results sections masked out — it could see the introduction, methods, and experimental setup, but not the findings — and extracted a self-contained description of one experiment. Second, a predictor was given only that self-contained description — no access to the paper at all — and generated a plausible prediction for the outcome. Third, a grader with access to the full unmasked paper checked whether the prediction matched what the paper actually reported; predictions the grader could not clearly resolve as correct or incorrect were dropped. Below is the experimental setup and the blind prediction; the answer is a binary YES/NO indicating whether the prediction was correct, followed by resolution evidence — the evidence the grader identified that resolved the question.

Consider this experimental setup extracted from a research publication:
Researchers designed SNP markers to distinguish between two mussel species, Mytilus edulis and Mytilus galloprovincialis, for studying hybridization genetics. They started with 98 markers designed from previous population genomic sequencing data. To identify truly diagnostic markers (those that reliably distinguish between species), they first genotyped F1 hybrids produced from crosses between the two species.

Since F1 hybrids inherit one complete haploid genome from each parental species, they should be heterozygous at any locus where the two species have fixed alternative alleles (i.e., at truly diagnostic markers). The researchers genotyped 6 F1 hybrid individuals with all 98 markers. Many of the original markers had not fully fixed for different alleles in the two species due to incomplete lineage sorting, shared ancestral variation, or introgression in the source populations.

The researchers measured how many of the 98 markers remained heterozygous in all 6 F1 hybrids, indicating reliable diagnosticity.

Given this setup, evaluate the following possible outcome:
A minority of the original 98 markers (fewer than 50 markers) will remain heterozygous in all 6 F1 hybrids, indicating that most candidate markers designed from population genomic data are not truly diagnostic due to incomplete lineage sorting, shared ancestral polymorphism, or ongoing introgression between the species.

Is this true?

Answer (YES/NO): YES